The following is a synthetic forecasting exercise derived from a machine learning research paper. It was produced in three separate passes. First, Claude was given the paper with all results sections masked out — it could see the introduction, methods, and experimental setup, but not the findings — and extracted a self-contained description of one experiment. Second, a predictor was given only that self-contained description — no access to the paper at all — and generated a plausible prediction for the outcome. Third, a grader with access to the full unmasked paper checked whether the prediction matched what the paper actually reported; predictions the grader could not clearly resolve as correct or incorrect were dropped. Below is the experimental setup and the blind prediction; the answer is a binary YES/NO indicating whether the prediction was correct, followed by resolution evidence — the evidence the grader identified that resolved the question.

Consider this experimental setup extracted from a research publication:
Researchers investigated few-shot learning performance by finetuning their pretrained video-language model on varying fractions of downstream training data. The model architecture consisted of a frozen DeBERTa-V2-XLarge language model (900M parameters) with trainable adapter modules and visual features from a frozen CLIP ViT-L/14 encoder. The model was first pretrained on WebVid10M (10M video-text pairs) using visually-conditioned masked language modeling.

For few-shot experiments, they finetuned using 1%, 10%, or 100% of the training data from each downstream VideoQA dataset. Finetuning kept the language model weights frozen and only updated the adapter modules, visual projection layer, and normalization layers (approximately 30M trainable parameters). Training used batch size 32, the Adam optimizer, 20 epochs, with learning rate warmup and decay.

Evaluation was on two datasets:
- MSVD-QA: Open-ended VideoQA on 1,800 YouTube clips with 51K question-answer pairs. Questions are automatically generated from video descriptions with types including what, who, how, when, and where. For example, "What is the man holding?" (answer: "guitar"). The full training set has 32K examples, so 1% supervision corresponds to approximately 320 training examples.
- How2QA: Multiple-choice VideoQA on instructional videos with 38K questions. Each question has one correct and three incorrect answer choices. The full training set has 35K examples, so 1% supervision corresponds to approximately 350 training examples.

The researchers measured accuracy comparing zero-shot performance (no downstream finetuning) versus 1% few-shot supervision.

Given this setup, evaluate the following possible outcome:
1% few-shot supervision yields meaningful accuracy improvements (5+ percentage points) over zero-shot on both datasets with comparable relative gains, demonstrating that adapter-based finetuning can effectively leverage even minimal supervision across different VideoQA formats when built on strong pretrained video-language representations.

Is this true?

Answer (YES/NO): YES